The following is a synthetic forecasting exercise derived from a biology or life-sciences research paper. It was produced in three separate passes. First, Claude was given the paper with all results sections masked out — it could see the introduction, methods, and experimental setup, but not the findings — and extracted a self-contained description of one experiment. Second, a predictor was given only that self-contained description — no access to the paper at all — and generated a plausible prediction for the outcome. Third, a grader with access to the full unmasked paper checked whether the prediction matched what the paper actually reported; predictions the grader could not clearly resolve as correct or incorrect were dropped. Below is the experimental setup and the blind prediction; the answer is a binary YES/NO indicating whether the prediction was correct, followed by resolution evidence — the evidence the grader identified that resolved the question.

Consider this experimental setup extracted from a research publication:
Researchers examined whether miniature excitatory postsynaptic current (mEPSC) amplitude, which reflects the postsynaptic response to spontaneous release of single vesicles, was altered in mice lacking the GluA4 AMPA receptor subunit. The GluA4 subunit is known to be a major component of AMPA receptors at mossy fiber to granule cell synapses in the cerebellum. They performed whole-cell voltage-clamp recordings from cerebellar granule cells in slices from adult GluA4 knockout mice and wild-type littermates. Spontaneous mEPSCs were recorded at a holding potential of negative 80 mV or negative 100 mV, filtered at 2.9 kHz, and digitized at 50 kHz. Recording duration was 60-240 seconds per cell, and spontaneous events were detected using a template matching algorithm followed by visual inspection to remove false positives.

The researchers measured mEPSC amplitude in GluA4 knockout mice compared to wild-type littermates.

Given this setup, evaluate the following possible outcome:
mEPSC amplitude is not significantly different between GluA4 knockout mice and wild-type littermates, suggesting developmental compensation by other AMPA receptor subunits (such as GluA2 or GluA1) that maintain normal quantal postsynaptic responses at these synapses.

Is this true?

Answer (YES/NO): NO